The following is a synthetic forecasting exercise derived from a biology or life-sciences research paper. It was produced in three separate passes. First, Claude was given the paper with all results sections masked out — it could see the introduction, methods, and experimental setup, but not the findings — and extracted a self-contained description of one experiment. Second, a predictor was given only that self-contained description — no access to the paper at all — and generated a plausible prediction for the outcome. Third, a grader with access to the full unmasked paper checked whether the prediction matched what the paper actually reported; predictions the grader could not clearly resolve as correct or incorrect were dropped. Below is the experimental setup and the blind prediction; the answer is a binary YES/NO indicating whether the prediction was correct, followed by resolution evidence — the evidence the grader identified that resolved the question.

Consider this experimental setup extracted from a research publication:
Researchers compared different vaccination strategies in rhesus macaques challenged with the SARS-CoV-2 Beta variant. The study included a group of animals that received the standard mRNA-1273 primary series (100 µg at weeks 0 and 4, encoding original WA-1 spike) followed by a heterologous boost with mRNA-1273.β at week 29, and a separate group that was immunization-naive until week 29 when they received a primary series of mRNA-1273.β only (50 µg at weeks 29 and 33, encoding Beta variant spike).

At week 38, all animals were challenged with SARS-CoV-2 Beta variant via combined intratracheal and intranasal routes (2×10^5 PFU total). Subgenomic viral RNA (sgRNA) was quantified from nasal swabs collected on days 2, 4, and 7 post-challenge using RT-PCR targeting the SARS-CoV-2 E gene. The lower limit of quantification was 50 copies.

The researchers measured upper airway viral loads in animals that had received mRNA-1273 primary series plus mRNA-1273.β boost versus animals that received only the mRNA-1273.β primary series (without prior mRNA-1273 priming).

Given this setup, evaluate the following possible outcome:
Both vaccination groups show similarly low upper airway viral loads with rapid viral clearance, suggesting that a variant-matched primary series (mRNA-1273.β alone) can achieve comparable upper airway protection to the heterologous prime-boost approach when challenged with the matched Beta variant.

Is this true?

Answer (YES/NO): YES